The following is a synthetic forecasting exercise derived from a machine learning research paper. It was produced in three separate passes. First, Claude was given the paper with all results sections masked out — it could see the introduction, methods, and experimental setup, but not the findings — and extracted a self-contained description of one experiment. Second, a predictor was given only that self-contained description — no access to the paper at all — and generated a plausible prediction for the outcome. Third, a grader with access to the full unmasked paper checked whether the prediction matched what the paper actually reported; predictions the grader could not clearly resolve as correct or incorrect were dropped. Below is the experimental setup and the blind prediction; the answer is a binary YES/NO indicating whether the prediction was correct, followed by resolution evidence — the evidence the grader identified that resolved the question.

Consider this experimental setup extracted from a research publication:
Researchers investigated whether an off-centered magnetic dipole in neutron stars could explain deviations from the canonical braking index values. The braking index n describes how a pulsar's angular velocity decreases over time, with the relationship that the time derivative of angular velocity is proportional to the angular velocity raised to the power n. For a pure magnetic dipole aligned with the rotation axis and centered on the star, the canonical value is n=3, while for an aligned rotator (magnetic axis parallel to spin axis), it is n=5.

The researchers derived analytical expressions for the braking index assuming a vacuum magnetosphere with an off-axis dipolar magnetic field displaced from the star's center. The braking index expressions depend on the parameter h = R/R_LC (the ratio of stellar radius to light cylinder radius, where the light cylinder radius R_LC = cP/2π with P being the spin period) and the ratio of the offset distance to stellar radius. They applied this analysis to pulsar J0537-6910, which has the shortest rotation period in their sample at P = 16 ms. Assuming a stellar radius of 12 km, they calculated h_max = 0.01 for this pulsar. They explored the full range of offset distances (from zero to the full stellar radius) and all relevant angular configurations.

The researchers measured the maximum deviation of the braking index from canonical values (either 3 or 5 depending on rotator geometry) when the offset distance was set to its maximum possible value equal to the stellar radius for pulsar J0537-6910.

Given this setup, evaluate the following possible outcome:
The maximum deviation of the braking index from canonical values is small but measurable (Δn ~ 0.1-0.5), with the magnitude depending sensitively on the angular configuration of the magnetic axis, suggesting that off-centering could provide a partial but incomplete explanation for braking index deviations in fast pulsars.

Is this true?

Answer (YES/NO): NO